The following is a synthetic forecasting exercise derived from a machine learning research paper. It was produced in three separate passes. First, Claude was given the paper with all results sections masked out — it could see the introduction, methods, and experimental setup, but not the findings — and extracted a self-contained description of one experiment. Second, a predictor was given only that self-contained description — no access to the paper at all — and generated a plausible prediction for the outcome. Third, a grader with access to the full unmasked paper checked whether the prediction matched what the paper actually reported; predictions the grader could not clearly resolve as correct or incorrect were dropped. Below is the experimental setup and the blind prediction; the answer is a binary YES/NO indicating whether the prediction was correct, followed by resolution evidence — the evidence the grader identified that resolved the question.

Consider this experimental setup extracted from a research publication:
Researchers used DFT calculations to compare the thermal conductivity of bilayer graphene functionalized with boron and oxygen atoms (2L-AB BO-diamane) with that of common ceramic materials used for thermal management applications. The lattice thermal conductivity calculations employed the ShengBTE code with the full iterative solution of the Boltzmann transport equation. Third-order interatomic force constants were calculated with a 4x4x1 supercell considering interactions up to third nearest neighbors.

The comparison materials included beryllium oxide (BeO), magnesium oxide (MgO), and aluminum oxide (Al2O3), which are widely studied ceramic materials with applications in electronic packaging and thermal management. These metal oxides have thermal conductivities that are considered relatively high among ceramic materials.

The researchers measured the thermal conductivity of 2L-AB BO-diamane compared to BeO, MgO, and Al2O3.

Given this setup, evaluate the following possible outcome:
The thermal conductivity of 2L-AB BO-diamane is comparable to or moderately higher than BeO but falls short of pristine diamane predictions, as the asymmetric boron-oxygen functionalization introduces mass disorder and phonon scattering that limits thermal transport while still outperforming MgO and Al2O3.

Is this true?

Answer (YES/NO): NO